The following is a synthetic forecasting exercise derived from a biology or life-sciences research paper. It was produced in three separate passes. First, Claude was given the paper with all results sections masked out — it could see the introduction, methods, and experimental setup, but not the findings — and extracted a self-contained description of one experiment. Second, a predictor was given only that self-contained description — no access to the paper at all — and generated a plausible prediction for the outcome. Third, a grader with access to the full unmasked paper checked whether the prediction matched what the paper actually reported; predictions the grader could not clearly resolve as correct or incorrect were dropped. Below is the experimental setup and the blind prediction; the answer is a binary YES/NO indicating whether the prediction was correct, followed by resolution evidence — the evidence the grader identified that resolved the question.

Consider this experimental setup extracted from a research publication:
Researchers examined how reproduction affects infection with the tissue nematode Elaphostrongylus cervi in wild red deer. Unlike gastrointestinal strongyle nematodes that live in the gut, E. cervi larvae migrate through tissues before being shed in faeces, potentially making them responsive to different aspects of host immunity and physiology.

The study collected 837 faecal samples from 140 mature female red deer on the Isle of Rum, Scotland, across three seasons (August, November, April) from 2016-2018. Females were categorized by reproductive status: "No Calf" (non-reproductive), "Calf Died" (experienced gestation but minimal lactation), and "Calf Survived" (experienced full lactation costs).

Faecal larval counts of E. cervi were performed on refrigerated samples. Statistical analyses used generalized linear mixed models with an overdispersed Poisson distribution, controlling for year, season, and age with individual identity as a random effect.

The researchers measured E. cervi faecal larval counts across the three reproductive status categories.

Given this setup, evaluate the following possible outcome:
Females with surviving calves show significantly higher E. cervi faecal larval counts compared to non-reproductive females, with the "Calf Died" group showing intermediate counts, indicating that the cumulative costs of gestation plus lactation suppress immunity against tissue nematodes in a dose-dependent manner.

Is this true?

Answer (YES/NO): NO